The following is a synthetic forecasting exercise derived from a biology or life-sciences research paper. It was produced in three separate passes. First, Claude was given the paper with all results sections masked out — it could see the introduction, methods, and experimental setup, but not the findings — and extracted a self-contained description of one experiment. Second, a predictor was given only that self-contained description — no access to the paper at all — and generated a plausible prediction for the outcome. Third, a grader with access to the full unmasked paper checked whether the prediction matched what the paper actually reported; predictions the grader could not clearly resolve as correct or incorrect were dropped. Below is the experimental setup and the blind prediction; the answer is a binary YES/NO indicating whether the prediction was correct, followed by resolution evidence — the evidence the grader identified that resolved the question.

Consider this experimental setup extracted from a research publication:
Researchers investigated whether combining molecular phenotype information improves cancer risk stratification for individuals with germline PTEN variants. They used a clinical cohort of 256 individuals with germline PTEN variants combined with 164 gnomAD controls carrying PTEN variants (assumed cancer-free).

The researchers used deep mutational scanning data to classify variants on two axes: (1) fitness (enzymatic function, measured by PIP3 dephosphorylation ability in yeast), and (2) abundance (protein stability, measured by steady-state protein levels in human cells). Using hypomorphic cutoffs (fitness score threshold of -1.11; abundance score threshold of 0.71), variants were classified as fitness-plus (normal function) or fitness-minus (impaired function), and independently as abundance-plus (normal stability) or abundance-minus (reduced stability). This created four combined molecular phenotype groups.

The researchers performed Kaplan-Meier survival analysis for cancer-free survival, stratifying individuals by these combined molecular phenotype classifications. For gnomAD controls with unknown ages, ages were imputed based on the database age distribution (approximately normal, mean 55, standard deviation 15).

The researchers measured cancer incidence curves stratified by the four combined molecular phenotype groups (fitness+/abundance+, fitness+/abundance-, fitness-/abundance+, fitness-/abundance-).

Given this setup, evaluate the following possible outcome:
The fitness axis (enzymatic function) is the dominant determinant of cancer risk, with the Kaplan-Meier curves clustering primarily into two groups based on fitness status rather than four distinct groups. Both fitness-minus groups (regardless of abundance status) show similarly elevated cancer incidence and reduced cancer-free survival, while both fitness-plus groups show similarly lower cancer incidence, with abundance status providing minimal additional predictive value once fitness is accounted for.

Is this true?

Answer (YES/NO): NO